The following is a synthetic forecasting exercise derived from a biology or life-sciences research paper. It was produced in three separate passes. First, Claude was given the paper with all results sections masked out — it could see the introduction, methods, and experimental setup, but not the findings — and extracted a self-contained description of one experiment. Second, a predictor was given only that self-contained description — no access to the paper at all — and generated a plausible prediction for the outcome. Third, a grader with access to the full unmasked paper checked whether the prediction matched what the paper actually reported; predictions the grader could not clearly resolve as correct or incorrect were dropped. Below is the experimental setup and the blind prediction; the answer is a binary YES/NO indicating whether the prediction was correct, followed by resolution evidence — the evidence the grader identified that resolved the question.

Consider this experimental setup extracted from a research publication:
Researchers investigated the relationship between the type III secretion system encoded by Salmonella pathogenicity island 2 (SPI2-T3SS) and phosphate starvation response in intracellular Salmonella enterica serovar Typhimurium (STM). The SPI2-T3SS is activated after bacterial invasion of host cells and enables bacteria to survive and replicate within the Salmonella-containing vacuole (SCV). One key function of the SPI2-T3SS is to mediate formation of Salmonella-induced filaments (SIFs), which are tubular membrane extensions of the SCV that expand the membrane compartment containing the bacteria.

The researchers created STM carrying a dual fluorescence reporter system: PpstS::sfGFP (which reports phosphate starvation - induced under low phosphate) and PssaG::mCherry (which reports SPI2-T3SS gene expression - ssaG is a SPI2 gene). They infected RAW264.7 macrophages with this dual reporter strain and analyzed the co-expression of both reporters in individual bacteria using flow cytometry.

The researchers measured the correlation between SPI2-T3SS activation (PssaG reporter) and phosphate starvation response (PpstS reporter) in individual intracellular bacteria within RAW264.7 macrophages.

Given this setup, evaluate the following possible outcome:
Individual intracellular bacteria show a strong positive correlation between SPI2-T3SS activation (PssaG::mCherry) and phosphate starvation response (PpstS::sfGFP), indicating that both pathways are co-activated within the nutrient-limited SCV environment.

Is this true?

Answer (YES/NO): YES